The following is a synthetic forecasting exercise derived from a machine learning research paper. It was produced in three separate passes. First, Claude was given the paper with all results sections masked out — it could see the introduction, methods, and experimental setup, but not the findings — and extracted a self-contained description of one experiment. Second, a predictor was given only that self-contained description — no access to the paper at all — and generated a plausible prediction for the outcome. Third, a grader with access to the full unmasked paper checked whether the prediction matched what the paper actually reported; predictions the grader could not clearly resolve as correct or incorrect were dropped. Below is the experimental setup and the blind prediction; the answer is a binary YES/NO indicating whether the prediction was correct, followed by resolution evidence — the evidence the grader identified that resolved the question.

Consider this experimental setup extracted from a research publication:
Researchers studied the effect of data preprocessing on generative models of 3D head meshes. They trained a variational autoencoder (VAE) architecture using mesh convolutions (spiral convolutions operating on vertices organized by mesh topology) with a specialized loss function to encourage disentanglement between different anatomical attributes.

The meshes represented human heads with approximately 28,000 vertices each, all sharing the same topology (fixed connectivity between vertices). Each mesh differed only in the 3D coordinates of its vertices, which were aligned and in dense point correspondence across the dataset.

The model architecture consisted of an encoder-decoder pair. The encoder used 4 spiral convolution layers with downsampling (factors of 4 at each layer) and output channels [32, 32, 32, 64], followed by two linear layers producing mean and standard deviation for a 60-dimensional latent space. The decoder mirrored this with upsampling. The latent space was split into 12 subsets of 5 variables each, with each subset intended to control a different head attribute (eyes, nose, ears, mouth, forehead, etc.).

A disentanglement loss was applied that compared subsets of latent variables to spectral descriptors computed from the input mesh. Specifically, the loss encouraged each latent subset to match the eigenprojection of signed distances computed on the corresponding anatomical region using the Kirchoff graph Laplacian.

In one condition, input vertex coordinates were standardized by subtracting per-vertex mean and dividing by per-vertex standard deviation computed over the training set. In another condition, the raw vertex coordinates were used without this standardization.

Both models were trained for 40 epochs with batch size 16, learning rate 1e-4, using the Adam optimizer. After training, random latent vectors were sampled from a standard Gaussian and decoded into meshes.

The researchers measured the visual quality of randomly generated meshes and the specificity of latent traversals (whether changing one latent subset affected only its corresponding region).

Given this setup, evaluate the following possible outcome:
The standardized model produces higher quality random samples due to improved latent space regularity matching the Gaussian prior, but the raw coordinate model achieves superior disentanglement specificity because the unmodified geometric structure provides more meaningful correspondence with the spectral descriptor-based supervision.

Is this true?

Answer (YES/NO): NO